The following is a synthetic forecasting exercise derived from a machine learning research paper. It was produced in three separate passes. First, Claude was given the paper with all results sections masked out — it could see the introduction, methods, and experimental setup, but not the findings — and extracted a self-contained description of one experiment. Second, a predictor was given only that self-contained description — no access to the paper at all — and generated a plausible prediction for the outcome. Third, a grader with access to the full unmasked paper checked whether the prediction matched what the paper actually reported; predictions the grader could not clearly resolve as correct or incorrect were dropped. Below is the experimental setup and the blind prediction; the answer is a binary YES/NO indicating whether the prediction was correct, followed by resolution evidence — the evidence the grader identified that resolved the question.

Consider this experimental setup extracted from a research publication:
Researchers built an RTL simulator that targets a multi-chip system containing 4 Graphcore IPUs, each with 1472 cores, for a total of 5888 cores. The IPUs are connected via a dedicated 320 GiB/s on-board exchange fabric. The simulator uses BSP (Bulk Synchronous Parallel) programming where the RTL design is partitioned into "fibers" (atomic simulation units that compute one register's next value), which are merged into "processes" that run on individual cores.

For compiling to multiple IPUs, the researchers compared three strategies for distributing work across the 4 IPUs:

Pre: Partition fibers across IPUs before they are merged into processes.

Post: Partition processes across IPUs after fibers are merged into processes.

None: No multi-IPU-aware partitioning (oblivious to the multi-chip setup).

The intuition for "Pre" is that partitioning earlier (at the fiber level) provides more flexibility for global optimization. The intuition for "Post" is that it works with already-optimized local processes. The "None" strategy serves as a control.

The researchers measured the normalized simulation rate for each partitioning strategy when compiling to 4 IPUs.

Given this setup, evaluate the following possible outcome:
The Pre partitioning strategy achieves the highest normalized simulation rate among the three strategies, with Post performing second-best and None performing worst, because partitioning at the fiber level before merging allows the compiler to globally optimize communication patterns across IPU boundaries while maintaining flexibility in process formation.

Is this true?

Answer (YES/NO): YES